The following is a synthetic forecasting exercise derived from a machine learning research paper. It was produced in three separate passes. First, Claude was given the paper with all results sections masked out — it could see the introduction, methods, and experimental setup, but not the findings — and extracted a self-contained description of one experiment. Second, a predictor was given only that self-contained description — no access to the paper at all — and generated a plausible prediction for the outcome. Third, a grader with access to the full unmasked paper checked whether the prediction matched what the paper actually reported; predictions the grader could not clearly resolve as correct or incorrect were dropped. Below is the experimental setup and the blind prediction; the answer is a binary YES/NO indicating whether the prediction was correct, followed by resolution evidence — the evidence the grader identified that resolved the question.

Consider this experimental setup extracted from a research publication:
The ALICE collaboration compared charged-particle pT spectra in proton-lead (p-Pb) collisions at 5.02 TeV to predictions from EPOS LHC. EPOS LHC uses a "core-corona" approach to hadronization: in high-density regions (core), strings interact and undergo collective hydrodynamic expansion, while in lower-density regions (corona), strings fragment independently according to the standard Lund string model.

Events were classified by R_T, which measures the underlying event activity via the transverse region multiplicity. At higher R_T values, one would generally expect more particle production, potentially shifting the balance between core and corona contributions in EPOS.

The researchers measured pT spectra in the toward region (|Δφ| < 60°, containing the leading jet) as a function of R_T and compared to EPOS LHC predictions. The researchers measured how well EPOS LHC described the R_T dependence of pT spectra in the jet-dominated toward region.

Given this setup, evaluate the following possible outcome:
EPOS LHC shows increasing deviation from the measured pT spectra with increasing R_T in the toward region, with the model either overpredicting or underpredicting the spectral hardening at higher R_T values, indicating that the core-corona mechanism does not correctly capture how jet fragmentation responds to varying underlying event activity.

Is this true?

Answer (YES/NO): YES